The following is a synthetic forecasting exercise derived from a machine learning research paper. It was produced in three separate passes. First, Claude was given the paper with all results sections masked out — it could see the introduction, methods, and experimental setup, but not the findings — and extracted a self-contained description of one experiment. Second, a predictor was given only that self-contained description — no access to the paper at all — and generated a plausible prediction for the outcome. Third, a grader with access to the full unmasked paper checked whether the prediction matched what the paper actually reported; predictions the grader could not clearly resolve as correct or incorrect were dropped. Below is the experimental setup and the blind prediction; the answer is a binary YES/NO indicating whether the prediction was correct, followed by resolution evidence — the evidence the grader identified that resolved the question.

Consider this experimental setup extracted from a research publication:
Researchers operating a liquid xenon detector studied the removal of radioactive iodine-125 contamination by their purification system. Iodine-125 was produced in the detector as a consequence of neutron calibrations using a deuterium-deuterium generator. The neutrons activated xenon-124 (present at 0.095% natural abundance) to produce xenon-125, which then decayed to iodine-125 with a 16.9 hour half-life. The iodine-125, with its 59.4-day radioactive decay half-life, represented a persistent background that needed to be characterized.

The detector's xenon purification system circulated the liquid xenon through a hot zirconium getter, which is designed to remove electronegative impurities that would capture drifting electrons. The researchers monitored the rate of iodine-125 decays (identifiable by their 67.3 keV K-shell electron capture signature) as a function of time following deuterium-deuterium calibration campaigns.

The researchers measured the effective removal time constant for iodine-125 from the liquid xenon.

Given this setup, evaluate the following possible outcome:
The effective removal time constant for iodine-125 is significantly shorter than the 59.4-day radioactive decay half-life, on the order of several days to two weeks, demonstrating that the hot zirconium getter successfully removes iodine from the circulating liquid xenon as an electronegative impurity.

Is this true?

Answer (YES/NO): YES